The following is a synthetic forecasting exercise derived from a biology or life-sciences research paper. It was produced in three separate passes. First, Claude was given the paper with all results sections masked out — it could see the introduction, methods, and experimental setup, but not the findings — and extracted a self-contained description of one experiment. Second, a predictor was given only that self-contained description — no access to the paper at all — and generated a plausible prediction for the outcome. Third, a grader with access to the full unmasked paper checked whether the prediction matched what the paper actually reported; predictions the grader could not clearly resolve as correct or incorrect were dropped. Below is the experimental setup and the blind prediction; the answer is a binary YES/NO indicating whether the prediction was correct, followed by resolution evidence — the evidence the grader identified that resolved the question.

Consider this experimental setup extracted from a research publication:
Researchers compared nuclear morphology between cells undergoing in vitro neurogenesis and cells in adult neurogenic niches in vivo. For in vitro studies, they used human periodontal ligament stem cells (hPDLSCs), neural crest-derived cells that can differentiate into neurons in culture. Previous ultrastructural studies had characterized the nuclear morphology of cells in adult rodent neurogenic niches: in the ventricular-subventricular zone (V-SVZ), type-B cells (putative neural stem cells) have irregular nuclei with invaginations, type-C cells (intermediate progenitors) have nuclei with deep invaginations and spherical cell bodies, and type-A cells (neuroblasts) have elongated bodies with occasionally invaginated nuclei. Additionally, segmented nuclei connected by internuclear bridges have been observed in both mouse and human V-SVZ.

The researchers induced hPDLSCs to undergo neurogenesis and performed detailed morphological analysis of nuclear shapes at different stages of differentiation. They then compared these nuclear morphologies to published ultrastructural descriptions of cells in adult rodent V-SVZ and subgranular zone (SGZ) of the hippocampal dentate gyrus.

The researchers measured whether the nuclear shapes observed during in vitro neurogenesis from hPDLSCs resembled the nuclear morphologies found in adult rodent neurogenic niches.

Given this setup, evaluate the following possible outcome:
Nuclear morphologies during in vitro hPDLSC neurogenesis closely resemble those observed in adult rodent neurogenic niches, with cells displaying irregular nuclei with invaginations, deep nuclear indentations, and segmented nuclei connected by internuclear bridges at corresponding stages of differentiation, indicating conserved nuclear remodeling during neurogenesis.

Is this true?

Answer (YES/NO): YES